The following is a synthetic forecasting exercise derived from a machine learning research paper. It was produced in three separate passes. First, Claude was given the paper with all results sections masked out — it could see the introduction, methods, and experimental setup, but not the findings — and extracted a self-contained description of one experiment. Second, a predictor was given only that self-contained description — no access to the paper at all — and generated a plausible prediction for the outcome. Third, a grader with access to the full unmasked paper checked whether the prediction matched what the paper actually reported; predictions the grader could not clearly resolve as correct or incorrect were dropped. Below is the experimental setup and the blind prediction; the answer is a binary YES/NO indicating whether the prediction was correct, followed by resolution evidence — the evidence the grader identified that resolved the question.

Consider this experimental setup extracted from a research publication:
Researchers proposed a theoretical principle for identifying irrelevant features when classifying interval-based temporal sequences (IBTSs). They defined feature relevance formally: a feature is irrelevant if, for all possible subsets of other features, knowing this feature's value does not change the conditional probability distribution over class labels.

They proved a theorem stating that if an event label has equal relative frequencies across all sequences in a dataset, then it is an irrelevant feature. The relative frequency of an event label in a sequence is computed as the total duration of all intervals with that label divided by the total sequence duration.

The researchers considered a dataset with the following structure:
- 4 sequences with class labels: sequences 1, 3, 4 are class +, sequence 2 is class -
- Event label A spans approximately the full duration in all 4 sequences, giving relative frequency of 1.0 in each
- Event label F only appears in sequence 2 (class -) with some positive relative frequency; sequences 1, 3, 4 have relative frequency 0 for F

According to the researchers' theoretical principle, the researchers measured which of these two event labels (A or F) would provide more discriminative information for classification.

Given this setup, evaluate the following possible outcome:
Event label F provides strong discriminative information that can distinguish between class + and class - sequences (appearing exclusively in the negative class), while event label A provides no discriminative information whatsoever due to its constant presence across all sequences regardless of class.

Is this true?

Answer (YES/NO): YES